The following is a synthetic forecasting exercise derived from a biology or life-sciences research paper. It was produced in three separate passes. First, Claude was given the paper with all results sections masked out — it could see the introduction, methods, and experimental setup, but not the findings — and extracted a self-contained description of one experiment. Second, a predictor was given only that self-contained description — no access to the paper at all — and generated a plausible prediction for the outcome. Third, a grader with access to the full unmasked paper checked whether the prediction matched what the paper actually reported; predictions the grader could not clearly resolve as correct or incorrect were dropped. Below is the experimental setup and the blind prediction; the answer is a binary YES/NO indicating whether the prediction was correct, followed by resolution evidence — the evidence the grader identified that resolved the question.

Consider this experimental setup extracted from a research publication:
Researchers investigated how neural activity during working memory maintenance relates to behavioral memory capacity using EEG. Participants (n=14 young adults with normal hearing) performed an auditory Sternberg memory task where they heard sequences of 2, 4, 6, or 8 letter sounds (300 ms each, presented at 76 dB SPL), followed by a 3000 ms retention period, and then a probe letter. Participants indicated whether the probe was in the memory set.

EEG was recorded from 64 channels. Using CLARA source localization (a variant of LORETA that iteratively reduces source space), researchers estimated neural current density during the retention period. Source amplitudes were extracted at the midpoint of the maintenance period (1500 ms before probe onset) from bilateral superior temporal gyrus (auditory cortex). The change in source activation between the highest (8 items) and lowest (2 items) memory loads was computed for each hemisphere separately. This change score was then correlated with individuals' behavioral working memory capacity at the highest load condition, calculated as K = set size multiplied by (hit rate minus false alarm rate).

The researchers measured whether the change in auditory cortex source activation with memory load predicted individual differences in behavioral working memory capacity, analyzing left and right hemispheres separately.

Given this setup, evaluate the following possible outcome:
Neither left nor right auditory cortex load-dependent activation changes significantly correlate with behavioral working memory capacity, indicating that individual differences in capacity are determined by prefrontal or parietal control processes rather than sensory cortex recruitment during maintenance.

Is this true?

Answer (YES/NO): NO